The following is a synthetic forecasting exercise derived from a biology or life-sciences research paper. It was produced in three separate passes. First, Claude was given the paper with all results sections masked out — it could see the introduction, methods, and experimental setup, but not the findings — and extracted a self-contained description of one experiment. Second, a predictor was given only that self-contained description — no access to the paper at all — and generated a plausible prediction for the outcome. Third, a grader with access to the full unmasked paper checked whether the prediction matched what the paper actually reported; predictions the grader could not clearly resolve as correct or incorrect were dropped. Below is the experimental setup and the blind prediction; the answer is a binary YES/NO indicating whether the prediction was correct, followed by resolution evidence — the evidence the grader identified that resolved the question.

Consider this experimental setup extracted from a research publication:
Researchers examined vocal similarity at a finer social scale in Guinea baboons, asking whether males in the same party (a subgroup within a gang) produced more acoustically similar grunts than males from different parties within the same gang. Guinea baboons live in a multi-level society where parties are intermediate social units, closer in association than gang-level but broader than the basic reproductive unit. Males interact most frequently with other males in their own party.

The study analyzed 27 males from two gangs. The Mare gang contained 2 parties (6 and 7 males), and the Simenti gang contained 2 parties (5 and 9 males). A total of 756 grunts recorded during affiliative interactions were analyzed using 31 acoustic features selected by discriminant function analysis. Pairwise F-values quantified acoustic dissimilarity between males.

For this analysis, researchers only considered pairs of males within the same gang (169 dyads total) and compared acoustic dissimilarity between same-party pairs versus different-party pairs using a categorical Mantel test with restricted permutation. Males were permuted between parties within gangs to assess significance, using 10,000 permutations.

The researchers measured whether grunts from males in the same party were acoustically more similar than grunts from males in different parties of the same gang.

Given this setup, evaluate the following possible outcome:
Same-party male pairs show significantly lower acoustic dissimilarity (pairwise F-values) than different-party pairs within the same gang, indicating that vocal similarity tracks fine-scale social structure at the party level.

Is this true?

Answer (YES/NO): YES